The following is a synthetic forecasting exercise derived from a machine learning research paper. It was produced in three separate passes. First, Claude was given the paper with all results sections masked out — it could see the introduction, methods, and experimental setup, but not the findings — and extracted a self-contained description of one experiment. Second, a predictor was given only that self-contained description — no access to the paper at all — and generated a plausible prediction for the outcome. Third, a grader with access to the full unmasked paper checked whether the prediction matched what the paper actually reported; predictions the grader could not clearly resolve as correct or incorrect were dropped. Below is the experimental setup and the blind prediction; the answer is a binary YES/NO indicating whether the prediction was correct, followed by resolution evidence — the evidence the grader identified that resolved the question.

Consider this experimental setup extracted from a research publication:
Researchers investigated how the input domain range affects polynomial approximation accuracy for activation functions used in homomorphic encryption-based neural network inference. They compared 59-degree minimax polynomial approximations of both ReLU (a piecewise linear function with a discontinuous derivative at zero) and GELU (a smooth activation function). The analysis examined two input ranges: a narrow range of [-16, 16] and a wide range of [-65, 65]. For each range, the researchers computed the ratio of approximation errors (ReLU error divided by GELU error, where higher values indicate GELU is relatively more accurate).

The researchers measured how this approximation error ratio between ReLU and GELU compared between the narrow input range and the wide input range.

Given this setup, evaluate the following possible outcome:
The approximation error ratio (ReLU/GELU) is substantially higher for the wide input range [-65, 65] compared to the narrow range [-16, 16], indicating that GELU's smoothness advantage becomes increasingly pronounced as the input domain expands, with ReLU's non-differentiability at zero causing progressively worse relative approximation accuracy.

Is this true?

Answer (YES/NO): NO